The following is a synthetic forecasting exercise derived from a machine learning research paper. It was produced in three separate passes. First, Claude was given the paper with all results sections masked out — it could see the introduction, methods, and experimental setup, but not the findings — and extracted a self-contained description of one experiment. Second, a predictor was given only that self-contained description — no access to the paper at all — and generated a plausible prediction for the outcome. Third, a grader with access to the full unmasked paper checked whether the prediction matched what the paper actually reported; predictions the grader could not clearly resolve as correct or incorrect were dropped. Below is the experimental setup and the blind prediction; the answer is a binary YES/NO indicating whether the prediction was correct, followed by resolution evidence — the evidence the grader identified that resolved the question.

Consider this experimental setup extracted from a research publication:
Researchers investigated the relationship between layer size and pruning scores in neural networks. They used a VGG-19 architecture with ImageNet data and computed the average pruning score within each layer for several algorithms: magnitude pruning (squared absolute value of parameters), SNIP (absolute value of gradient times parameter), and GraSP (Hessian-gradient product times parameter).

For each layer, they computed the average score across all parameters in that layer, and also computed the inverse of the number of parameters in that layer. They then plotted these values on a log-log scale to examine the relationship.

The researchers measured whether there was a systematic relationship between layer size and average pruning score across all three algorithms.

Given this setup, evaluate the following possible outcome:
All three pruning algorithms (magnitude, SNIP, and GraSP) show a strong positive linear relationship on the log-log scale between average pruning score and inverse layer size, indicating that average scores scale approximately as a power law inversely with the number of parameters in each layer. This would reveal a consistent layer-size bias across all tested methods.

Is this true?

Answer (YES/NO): YES